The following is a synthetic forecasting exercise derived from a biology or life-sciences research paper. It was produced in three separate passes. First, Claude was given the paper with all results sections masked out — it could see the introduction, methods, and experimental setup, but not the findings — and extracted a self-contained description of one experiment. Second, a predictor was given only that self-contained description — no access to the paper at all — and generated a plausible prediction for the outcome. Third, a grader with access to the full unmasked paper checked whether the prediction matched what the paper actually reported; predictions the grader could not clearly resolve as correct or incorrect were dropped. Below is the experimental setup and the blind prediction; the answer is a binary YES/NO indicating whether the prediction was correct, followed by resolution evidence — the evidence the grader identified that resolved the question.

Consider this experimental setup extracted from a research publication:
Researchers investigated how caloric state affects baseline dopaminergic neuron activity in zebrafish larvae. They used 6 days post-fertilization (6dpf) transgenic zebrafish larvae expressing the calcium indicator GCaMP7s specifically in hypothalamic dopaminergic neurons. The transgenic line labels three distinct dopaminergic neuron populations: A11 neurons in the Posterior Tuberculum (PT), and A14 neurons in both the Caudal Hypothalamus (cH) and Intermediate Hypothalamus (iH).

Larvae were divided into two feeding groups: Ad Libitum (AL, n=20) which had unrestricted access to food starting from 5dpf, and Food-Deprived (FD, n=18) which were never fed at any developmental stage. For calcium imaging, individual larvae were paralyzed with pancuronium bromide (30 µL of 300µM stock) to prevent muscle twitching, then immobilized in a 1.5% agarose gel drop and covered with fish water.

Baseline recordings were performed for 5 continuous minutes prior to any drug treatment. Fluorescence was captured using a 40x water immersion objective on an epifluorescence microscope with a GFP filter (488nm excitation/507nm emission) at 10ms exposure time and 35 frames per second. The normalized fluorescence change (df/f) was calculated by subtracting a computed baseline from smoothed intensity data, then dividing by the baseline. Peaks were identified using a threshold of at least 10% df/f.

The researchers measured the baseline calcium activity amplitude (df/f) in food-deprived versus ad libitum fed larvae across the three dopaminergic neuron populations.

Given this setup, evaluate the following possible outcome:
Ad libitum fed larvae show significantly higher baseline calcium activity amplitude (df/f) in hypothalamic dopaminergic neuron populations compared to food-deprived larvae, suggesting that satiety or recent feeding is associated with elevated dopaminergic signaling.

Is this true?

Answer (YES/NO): NO